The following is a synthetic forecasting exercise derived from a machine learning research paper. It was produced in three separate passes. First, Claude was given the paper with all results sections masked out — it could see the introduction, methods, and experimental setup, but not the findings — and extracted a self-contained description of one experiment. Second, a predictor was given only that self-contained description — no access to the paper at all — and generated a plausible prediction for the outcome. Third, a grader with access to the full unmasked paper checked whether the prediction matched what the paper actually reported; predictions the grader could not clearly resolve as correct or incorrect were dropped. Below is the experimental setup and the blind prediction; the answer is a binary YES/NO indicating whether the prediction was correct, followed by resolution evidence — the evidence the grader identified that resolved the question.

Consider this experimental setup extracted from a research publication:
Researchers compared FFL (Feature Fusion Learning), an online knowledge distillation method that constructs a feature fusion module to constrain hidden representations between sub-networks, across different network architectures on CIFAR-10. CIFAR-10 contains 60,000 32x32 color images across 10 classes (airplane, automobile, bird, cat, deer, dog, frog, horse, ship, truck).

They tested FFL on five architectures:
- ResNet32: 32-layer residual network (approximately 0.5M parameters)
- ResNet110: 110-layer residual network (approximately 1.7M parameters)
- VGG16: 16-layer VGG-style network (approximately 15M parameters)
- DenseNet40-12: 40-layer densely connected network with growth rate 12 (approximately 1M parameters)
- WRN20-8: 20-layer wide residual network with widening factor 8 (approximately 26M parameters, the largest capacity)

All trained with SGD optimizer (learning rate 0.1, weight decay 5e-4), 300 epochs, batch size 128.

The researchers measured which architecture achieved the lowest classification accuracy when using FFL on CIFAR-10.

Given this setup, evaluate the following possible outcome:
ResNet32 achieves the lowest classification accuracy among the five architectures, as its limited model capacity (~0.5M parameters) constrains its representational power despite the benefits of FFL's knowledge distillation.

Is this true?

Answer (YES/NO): NO